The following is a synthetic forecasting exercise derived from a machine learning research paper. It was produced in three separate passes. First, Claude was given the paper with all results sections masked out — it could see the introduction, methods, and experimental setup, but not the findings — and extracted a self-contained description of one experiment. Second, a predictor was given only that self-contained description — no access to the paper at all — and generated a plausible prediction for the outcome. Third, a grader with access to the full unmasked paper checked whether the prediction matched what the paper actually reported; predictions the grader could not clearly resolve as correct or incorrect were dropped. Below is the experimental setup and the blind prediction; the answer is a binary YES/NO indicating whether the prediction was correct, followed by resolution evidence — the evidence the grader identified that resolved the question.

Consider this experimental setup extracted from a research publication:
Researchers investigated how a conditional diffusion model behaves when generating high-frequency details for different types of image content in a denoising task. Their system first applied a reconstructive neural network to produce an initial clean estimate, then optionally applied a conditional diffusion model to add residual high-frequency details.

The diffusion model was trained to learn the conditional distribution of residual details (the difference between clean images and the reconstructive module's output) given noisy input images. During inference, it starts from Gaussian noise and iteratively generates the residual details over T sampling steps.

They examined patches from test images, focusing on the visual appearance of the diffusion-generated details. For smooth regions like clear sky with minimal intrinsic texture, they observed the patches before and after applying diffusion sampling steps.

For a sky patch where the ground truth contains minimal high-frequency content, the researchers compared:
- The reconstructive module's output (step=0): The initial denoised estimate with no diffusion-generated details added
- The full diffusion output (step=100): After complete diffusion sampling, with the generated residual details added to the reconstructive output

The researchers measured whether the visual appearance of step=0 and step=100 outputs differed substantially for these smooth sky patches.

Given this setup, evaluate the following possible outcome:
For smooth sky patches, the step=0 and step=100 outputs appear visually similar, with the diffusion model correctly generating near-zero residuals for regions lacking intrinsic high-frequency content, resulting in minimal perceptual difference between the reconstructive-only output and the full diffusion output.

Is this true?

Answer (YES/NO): YES